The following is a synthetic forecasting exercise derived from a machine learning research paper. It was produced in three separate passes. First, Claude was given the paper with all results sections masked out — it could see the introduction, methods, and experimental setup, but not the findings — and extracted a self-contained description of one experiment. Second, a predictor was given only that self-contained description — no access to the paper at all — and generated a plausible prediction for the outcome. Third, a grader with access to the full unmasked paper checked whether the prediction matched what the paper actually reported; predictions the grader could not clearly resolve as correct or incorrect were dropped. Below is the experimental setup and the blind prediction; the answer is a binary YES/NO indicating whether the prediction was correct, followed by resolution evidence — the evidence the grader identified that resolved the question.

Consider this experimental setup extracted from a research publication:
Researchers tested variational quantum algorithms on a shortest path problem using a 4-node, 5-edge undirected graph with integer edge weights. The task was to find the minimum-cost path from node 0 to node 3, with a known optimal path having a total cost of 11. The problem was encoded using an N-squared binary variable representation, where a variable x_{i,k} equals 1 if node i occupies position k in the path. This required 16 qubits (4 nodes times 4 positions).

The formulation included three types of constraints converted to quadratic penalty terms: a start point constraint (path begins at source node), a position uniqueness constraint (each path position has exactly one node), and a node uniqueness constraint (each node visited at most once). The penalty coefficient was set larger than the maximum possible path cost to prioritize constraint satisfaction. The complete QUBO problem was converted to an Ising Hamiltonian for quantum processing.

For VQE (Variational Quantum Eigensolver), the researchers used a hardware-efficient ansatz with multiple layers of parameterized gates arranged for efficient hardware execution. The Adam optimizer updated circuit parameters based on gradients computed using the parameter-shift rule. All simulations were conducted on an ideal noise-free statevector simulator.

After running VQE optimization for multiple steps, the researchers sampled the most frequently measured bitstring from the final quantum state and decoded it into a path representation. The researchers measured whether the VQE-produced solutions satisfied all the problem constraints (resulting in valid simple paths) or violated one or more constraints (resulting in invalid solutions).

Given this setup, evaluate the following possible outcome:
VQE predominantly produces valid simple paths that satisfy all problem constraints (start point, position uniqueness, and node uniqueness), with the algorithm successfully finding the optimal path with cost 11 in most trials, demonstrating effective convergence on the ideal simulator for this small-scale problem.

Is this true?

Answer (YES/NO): NO